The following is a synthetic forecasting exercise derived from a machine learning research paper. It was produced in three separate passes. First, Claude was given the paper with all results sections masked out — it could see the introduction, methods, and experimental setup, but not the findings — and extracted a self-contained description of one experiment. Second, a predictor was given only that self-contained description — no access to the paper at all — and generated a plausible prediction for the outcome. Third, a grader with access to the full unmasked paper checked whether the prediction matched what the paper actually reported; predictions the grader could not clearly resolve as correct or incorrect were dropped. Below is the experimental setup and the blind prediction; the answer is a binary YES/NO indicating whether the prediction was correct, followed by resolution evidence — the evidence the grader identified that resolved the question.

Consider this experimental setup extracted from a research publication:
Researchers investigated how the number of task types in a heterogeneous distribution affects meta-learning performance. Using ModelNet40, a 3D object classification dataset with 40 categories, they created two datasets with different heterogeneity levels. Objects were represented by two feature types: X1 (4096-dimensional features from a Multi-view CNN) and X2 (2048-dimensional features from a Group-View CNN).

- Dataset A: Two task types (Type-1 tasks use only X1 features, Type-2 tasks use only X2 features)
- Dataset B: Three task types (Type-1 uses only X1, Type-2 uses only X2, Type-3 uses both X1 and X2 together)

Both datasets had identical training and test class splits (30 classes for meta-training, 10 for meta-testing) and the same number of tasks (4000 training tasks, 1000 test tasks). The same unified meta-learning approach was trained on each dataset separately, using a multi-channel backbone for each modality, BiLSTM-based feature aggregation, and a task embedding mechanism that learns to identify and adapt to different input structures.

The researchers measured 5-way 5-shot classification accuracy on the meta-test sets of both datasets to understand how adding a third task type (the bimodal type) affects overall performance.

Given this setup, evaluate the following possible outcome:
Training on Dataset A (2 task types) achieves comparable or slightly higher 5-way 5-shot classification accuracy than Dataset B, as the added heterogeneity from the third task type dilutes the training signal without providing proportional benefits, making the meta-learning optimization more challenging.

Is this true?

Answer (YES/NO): NO